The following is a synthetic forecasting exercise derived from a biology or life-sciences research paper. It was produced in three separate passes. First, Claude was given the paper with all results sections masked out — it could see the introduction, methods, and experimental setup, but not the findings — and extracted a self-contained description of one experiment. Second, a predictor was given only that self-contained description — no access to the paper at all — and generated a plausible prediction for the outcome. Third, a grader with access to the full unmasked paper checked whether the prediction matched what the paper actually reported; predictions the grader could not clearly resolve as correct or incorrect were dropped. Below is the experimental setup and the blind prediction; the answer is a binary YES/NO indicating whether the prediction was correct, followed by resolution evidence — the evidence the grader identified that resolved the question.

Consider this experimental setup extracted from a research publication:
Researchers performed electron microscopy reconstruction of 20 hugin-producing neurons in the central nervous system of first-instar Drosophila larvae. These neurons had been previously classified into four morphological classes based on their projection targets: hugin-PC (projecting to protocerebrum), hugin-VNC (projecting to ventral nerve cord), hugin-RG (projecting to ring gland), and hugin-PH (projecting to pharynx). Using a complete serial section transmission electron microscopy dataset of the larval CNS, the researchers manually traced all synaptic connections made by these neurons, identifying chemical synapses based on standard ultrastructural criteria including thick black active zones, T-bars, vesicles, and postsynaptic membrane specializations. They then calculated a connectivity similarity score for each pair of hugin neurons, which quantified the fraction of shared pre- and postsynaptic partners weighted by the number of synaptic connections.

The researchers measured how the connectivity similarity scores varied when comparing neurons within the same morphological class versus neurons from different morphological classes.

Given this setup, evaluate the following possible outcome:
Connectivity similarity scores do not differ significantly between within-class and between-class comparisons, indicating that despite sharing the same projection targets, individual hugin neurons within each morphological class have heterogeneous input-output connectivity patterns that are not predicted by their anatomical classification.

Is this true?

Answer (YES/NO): NO